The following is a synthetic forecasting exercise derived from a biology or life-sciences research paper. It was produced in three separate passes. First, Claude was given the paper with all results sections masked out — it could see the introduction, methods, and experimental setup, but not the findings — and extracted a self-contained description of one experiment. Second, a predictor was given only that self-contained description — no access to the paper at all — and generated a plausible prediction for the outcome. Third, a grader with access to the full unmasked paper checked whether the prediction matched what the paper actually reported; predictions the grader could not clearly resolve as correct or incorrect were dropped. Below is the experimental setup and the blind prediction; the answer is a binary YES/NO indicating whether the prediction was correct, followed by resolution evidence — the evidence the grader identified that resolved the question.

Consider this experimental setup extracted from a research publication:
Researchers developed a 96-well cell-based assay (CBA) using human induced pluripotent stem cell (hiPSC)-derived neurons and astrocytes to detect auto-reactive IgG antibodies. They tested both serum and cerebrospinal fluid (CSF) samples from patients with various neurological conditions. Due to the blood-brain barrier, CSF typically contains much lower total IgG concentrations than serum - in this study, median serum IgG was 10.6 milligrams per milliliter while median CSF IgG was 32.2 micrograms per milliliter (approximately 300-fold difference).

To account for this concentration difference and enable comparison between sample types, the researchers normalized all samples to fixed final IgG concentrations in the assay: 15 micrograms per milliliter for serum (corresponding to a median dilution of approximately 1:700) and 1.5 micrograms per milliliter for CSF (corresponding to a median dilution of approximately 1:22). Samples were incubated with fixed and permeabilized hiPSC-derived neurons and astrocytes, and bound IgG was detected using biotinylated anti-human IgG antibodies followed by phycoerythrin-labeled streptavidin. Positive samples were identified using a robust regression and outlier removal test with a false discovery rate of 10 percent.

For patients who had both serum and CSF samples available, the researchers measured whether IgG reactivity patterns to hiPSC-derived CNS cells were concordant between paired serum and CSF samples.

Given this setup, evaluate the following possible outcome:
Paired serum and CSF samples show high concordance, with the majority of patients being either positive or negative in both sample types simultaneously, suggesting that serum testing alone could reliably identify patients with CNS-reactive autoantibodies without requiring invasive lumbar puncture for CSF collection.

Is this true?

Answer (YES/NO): NO